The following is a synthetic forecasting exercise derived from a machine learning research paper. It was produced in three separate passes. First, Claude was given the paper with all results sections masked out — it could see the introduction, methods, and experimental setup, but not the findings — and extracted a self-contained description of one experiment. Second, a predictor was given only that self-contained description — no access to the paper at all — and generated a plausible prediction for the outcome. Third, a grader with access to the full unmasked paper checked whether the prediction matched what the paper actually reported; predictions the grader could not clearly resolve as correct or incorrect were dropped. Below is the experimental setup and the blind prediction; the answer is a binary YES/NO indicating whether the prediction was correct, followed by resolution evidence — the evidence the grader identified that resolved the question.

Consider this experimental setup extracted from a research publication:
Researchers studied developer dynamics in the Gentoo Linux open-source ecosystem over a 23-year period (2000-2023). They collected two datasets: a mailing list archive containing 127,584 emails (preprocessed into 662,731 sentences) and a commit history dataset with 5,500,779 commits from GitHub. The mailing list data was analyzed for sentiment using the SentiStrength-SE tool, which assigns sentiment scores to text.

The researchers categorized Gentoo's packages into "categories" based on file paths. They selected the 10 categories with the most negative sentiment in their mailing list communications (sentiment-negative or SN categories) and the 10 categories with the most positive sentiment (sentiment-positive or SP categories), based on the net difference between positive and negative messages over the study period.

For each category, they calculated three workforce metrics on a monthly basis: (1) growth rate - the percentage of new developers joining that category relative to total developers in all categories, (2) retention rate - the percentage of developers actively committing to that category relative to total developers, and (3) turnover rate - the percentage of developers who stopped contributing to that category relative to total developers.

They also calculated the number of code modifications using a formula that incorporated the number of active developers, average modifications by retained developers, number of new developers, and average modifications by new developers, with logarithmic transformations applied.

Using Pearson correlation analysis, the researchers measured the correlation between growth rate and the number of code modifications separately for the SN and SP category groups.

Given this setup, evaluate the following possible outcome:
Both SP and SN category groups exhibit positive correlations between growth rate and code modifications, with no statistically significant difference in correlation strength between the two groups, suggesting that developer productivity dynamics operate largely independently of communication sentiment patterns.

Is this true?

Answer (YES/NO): NO